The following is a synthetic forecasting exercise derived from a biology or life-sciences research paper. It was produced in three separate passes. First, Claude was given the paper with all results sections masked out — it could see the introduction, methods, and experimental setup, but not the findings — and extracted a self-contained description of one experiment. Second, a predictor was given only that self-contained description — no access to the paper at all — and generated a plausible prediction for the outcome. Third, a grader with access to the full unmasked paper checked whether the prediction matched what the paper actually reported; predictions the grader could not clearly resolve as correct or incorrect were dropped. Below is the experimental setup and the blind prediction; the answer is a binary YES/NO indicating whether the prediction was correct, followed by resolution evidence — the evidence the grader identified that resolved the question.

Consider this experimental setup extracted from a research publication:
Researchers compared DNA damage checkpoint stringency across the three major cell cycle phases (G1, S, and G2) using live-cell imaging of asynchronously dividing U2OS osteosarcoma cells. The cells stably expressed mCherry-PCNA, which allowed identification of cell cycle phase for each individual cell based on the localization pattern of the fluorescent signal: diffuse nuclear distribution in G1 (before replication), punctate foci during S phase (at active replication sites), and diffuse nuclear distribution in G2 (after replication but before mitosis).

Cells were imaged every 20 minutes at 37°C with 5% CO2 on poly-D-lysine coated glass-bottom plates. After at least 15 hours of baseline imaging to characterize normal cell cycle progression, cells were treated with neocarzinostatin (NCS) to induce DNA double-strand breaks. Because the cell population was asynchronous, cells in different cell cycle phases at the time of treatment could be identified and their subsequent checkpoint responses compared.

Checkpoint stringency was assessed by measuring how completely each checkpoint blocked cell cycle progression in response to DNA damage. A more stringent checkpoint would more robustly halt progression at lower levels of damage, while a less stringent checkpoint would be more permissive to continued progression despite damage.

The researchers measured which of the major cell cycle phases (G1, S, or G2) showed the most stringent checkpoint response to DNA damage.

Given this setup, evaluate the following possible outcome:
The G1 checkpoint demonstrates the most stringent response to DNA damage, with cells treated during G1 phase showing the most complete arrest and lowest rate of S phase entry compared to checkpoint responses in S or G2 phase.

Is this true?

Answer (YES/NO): NO